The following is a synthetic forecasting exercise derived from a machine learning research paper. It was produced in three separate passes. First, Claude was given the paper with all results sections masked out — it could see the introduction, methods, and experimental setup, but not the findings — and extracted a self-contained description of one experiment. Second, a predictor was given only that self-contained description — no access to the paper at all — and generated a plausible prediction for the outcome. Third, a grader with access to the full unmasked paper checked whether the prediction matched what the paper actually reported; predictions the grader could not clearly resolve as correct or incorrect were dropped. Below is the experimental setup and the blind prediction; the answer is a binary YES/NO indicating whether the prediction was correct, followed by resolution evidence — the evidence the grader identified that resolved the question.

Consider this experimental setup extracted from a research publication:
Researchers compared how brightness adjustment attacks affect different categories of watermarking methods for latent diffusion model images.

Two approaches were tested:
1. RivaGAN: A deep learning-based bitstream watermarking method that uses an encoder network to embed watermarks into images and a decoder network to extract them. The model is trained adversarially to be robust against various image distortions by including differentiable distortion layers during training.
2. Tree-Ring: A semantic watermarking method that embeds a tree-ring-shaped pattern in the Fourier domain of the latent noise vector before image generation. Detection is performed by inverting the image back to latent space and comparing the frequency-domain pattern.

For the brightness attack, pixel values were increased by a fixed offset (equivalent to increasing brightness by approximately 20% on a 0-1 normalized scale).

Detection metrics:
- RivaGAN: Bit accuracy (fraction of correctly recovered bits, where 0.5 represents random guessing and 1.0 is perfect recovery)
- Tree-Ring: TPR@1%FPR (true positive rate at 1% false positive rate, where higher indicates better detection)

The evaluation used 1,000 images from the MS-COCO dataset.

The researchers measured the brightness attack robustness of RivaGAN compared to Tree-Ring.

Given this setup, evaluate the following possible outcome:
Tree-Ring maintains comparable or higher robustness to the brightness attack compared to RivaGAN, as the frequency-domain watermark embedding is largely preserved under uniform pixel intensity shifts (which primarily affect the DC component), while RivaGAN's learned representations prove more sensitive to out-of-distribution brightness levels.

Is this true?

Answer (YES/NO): NO